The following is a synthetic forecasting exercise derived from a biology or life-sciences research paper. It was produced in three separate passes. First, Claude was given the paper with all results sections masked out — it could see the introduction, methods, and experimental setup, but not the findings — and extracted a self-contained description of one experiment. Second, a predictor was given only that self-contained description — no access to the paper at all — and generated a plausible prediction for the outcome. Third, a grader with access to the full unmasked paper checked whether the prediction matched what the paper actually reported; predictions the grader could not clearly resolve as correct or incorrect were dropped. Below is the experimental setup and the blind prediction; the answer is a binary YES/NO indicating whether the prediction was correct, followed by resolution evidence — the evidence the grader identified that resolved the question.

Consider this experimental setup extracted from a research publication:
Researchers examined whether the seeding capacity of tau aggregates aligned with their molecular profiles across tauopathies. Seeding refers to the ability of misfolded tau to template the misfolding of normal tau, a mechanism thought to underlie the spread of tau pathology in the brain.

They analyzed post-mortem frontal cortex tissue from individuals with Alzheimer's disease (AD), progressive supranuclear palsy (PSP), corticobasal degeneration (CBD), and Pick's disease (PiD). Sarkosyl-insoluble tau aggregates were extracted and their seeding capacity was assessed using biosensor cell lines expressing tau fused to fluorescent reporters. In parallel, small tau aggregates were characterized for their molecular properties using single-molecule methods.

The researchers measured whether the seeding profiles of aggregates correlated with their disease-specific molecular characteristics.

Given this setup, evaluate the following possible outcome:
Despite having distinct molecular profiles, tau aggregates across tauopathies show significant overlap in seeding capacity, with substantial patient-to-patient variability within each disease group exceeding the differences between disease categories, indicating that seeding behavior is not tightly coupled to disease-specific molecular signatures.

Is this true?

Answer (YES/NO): NO